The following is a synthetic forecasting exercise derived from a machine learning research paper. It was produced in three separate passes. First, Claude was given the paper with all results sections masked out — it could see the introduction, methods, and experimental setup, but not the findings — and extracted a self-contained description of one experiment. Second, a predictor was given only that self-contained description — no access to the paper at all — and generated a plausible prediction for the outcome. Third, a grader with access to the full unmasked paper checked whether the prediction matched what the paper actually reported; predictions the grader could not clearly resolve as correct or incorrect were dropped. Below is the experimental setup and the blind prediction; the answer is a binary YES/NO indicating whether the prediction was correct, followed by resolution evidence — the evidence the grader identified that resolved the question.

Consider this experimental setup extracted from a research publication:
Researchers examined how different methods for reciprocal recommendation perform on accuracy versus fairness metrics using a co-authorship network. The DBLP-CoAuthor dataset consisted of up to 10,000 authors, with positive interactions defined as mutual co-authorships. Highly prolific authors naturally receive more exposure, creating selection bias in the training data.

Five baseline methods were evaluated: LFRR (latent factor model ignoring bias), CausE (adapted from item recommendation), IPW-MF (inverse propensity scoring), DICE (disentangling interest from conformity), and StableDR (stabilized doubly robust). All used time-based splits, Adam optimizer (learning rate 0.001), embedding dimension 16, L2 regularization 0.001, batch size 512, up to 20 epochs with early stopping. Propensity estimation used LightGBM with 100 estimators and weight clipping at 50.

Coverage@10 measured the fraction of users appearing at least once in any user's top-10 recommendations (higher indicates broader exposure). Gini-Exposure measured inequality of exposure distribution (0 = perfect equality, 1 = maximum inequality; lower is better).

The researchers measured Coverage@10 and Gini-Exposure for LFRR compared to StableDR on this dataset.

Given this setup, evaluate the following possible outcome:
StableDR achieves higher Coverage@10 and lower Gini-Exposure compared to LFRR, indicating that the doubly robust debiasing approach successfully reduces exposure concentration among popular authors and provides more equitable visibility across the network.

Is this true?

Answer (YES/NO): NO